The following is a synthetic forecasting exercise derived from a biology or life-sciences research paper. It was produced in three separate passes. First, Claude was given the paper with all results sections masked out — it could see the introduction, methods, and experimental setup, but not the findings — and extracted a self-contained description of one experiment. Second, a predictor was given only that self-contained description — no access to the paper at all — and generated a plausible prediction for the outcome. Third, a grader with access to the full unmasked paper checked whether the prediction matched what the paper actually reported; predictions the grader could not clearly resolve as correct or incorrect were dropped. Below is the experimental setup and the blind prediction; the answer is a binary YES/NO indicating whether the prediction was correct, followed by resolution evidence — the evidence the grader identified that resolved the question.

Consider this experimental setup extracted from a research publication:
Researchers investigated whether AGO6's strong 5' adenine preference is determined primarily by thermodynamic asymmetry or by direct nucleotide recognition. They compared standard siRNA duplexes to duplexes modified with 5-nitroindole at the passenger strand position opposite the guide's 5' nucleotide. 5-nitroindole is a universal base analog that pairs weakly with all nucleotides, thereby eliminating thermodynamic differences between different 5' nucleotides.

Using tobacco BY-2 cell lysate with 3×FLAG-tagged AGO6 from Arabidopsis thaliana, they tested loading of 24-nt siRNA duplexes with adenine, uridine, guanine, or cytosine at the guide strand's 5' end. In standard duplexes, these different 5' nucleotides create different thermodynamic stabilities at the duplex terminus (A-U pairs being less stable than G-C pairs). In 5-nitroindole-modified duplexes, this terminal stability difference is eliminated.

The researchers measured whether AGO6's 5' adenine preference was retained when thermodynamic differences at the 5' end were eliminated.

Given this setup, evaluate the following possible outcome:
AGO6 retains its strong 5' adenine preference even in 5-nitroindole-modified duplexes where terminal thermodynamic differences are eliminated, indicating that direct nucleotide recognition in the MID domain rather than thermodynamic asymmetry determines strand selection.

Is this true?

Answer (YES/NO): NO